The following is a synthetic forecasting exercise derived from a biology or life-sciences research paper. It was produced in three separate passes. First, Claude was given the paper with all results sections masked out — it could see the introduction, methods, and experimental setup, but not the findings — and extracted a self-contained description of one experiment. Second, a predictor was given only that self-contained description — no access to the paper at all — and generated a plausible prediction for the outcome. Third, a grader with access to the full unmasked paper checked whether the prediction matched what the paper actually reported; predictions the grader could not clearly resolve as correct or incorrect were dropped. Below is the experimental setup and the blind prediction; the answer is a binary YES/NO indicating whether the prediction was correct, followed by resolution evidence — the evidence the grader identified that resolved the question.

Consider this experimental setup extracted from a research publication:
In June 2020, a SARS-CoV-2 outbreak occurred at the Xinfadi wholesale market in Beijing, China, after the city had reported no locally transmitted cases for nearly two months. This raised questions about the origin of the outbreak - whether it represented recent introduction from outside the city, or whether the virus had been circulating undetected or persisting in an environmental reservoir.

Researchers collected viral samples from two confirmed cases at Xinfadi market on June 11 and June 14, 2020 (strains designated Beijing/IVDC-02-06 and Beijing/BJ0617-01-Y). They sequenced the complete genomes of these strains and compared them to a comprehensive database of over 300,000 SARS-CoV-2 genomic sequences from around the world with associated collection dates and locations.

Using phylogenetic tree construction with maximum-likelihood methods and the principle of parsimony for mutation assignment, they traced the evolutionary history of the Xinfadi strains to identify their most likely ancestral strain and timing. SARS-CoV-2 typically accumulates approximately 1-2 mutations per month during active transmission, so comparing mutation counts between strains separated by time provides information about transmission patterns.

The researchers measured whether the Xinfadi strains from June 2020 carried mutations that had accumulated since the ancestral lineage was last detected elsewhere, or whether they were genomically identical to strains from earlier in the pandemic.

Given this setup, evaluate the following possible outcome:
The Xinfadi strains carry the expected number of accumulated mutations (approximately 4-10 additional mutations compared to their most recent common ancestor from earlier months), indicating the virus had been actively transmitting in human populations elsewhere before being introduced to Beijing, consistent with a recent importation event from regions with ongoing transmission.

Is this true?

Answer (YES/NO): NO